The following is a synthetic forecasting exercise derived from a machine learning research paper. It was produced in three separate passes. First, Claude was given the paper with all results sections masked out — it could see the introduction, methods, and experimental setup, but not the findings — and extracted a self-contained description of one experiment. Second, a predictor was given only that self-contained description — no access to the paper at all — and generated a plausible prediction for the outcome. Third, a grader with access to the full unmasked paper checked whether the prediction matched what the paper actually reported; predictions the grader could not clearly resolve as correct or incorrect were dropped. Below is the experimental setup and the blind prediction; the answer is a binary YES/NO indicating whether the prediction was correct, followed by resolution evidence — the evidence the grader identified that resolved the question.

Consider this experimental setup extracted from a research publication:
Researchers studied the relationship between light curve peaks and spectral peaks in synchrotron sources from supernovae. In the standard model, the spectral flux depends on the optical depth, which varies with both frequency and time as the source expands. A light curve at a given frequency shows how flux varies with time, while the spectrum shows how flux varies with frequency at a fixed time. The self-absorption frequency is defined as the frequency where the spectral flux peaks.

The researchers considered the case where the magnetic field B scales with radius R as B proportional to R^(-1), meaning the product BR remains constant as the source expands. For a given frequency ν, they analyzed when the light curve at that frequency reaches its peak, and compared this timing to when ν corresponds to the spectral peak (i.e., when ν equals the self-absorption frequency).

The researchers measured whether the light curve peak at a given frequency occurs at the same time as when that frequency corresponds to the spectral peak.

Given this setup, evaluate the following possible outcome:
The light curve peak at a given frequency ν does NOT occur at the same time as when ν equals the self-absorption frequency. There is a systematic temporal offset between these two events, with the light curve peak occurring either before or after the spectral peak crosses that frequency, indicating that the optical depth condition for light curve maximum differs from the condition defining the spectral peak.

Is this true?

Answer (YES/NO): NO